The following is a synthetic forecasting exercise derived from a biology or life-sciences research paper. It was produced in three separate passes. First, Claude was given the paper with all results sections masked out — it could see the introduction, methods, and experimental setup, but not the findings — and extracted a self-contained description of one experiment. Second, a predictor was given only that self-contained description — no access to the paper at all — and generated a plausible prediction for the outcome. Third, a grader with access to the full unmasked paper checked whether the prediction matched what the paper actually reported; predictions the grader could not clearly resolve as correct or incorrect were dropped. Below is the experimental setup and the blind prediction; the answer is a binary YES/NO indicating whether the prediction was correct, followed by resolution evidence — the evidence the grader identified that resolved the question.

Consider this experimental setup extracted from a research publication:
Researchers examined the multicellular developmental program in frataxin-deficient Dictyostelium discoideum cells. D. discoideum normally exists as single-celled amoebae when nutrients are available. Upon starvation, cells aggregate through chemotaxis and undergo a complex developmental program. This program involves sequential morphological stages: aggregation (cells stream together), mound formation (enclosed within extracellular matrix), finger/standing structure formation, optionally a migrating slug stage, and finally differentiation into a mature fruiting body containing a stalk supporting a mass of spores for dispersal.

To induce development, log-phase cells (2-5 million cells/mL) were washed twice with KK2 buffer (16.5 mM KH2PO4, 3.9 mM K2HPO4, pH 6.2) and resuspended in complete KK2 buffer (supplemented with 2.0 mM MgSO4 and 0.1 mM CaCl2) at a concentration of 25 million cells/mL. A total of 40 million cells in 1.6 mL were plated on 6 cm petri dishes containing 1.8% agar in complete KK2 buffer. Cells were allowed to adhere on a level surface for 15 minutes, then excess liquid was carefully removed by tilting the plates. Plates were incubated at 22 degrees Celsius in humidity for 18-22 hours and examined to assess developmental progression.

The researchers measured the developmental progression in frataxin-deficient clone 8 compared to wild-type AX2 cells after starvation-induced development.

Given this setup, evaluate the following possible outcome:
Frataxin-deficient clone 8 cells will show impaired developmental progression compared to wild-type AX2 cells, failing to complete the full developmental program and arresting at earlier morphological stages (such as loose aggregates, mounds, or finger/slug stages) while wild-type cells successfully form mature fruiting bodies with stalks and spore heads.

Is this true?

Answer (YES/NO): YES